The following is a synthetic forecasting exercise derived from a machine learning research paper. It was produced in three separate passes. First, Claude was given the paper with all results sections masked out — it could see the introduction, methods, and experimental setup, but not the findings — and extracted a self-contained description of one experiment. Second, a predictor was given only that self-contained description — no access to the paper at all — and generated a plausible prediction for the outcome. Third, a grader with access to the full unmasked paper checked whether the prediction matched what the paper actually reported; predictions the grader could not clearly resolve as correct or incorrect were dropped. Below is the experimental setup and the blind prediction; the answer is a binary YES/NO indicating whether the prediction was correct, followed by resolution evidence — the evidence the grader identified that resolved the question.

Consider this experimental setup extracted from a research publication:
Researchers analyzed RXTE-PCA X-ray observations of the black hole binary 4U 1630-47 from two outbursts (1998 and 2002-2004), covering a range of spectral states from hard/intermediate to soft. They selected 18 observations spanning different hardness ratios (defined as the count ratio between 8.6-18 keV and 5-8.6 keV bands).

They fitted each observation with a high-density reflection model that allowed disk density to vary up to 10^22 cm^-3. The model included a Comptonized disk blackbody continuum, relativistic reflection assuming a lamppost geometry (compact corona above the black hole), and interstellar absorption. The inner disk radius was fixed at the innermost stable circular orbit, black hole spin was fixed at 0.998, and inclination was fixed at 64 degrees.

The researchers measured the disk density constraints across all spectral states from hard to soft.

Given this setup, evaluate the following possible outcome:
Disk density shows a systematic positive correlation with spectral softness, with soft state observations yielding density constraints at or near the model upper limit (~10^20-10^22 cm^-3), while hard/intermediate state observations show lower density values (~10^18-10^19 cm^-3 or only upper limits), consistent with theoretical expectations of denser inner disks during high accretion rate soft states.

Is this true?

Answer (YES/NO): NO